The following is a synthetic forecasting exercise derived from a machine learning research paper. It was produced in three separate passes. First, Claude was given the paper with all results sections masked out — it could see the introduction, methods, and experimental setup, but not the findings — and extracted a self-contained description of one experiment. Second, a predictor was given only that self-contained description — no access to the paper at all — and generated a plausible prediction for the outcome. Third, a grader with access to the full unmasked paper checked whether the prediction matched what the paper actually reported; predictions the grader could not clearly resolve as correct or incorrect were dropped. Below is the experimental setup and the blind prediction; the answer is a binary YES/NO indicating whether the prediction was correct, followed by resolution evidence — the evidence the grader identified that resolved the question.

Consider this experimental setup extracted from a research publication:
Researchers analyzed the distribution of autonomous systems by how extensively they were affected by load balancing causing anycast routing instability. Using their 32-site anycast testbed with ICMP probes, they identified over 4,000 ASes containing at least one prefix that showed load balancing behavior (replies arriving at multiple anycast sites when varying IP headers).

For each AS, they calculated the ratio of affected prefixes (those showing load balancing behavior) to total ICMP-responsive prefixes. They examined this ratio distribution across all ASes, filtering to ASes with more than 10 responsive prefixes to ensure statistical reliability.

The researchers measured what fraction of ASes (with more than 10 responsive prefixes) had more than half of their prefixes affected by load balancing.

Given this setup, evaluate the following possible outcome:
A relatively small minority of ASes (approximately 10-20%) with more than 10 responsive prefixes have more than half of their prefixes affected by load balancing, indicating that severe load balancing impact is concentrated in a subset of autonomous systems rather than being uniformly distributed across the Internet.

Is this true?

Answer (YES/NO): NO